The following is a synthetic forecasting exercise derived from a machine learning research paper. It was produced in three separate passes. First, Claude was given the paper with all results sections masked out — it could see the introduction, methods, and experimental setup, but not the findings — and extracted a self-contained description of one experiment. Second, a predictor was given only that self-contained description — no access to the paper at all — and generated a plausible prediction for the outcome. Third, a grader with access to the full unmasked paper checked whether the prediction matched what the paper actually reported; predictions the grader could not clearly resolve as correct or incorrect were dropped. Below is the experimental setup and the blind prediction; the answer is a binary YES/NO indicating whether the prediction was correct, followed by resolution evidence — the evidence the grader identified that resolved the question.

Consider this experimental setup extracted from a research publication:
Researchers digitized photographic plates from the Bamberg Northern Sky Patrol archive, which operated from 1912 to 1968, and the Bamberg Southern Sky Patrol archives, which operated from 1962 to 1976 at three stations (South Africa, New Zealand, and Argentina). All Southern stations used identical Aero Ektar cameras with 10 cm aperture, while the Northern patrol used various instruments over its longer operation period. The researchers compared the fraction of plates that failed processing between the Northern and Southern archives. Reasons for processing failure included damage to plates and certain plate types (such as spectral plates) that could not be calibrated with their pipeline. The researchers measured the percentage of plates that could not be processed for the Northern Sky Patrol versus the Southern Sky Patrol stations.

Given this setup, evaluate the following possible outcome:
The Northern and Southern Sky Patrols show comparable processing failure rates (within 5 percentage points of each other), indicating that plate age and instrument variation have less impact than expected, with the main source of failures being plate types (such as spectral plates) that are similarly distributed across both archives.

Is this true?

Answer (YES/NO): NO